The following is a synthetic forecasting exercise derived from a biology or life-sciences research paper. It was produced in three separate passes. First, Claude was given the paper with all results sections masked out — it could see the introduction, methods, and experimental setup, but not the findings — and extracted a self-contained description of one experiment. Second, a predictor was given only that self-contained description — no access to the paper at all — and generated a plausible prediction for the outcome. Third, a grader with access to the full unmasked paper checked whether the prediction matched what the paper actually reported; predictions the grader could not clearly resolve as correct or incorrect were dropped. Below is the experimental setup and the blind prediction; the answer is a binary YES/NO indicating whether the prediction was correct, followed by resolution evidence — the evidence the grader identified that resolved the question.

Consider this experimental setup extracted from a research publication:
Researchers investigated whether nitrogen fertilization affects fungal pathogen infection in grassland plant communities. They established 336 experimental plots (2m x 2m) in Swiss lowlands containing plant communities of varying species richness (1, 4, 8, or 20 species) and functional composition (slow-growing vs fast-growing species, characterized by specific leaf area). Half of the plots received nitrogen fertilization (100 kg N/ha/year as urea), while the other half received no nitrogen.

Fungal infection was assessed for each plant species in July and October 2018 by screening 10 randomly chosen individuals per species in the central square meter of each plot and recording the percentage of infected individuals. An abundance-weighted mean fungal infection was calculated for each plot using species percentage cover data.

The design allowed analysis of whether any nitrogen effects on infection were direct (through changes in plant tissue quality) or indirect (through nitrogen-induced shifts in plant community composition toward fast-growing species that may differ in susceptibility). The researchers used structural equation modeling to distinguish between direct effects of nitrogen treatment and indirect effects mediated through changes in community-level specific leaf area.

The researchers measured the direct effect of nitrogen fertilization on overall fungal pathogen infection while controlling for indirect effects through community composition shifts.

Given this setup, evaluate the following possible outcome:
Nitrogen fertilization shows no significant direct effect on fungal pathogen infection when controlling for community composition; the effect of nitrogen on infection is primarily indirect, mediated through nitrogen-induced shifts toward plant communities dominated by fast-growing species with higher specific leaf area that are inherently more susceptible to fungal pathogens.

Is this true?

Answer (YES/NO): YES